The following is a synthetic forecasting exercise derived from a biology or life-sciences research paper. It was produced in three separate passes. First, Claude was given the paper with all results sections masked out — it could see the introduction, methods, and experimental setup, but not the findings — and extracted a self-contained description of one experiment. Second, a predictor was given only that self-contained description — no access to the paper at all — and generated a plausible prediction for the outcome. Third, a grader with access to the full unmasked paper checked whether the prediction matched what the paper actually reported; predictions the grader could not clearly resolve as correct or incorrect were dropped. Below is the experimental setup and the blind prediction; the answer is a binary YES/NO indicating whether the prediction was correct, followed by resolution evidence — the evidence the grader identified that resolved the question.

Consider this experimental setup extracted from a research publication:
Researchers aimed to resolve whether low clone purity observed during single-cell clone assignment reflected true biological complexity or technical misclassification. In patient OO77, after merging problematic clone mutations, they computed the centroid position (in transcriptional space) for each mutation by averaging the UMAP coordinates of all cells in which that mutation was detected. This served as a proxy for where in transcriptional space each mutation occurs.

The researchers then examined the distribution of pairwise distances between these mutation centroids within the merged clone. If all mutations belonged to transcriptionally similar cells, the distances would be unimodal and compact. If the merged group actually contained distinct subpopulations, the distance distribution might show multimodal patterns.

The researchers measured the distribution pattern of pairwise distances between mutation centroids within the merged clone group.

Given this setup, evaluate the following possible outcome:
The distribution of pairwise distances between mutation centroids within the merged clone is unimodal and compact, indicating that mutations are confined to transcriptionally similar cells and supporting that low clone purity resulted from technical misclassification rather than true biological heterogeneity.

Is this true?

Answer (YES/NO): NO